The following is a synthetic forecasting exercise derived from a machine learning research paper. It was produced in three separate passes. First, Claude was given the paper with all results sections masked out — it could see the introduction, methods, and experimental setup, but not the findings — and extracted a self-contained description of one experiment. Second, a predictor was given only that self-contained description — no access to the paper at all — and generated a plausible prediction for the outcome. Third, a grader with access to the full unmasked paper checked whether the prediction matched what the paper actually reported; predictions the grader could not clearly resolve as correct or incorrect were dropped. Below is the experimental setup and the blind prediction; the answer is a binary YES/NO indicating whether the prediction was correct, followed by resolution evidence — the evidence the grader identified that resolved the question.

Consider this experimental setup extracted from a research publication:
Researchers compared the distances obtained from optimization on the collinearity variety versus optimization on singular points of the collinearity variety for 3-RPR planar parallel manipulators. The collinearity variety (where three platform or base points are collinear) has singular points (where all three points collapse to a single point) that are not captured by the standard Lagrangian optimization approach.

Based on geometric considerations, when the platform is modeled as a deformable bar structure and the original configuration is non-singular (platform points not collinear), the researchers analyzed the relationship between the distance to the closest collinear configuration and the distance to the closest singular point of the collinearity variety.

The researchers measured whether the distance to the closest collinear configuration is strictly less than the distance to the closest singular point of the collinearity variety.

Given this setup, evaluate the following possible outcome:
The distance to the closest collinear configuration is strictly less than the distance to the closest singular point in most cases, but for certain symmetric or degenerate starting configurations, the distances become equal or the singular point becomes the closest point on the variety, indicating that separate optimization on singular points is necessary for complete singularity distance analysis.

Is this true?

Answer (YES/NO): NO